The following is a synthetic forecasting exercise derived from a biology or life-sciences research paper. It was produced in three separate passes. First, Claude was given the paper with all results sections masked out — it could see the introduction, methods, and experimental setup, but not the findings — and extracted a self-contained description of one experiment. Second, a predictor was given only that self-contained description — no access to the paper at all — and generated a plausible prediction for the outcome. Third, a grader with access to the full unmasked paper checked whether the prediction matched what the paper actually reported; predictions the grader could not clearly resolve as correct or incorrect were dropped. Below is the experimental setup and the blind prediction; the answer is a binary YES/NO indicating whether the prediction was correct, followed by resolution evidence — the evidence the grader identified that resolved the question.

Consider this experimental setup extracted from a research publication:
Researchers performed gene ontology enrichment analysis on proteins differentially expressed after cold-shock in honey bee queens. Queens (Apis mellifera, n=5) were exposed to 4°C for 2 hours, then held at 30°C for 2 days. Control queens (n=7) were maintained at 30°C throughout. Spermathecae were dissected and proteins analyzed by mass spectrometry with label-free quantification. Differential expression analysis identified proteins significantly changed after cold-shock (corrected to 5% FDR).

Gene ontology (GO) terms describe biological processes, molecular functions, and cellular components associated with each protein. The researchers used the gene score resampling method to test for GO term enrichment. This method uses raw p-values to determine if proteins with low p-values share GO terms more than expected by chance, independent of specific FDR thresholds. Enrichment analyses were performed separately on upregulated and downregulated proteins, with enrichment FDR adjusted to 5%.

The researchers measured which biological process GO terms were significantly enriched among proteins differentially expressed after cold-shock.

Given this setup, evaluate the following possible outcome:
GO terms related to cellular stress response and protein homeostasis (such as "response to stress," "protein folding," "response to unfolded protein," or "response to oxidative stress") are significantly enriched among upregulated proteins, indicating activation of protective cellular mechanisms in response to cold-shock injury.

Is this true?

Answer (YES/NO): NO